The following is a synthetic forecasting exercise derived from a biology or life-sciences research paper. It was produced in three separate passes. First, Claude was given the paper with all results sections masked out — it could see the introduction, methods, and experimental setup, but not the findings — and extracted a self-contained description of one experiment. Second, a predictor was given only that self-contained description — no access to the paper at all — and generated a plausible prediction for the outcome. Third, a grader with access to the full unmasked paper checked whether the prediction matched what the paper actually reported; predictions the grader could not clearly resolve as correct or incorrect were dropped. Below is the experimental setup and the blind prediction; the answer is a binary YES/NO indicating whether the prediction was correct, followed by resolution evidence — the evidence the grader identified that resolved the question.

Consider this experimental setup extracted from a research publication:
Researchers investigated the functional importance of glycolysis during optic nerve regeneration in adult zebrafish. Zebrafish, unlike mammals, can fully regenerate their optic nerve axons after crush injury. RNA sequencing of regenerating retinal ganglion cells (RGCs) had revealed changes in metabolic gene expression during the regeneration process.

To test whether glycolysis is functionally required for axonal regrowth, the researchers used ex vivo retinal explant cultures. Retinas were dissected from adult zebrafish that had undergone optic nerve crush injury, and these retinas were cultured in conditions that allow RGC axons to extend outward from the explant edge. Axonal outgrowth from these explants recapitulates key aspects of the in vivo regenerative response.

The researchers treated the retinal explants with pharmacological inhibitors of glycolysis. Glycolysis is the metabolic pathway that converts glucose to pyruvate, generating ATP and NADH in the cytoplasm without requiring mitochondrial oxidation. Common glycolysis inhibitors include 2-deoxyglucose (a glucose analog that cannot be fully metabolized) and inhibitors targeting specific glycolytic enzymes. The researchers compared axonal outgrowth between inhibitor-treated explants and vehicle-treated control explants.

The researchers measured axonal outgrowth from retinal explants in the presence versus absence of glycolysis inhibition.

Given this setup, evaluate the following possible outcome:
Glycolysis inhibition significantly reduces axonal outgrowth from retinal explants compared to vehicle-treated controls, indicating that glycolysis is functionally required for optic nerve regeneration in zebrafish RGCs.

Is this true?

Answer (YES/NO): YES